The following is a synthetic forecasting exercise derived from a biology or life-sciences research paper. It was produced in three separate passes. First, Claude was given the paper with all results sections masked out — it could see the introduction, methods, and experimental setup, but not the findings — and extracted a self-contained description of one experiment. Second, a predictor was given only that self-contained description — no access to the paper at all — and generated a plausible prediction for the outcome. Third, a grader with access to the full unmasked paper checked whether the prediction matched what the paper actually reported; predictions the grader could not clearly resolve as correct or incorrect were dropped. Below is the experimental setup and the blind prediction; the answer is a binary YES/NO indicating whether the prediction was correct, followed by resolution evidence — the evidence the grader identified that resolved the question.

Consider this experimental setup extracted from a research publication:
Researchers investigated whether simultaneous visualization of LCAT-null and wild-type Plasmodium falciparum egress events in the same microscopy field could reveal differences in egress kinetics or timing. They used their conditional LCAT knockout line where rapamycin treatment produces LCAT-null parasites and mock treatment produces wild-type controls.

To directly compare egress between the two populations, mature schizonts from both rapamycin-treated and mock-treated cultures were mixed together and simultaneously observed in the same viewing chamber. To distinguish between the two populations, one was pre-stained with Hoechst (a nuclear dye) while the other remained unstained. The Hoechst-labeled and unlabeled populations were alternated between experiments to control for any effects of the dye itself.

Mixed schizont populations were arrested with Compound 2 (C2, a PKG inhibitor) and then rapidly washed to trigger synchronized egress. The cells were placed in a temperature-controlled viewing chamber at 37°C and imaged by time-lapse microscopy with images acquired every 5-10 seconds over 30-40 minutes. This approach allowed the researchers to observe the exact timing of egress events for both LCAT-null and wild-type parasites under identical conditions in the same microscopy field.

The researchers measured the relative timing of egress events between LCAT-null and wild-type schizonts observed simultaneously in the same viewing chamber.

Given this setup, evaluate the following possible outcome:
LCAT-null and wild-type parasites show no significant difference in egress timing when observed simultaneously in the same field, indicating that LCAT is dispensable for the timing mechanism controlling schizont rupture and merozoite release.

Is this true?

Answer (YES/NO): NO